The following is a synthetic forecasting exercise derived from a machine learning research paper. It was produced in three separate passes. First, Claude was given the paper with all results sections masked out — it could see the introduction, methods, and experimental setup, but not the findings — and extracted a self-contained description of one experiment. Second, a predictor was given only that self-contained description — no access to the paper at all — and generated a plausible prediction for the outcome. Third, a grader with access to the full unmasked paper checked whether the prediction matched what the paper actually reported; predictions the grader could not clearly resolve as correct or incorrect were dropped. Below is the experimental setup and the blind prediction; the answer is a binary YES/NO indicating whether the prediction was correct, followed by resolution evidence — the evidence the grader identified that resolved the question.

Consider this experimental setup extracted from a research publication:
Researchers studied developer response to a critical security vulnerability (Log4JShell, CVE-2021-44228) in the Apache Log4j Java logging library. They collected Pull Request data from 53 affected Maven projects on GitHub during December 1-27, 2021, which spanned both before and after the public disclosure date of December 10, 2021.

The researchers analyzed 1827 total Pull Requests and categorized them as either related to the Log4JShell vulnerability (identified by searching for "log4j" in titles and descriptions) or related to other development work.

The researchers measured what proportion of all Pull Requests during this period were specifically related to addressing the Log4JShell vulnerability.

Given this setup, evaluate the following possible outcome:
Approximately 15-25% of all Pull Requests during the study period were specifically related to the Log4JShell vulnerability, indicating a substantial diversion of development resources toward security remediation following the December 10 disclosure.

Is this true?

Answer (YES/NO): NO